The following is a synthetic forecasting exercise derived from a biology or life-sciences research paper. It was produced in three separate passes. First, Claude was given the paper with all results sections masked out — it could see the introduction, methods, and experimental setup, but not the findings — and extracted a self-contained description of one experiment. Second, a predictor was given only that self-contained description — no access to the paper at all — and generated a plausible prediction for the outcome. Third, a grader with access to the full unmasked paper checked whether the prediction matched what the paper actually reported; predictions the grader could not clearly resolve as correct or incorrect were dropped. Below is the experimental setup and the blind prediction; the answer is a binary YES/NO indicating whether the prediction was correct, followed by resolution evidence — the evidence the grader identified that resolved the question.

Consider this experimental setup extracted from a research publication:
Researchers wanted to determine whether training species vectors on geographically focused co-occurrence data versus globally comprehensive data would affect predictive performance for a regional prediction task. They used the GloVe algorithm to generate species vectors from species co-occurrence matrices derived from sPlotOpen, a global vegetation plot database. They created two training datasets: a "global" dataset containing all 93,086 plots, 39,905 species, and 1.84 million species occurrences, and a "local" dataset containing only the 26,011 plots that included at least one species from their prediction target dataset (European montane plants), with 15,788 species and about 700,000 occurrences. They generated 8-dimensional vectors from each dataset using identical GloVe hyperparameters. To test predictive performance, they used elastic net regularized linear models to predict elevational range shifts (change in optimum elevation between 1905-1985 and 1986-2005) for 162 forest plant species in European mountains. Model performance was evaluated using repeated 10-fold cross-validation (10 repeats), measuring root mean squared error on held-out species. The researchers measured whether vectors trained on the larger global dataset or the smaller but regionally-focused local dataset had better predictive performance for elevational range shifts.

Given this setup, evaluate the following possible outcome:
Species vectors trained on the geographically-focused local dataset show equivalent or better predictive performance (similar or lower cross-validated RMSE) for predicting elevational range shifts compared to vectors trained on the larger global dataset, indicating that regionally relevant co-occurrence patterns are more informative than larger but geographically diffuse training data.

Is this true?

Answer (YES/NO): NO